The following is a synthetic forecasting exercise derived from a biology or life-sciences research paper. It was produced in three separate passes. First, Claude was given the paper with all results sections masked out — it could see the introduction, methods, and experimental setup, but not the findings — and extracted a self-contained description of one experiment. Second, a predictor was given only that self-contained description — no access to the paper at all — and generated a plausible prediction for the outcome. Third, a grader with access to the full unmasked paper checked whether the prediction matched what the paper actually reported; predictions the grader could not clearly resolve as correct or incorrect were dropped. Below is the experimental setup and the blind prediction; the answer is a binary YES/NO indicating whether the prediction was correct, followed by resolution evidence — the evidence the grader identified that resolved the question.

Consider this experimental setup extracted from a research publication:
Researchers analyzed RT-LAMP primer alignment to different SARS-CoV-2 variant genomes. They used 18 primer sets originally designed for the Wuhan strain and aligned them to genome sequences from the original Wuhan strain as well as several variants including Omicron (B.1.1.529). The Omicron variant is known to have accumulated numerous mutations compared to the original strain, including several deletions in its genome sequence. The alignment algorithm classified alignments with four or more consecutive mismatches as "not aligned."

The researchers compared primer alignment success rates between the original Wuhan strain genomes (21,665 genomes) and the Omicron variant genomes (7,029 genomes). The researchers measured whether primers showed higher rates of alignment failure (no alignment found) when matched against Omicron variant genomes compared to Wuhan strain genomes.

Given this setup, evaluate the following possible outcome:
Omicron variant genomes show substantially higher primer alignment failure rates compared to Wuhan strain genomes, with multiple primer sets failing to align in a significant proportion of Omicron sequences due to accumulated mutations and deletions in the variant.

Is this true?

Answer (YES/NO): YES